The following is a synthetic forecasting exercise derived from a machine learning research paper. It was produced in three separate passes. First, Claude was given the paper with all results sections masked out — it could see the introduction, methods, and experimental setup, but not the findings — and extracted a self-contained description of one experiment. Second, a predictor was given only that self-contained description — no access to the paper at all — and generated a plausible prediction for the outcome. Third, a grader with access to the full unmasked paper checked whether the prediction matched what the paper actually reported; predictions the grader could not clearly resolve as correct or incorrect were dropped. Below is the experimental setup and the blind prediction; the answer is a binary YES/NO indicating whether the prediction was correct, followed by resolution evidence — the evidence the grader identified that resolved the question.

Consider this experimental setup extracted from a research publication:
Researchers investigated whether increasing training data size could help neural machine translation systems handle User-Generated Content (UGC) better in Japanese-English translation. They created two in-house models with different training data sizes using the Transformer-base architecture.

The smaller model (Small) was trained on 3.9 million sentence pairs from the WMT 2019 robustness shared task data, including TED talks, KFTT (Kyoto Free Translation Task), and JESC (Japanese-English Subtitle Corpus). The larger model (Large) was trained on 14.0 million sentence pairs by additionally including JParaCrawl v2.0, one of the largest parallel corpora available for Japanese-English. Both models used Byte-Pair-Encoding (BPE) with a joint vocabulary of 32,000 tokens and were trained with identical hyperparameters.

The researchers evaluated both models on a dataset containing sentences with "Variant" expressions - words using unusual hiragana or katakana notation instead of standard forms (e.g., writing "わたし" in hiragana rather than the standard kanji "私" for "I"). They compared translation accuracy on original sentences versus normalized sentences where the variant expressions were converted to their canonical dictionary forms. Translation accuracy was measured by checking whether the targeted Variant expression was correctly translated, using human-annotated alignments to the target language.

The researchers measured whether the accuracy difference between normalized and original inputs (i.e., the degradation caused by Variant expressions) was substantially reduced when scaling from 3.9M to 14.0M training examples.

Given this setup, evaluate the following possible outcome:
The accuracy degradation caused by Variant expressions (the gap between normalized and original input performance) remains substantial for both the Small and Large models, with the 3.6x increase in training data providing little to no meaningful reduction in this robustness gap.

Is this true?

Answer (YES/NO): YES